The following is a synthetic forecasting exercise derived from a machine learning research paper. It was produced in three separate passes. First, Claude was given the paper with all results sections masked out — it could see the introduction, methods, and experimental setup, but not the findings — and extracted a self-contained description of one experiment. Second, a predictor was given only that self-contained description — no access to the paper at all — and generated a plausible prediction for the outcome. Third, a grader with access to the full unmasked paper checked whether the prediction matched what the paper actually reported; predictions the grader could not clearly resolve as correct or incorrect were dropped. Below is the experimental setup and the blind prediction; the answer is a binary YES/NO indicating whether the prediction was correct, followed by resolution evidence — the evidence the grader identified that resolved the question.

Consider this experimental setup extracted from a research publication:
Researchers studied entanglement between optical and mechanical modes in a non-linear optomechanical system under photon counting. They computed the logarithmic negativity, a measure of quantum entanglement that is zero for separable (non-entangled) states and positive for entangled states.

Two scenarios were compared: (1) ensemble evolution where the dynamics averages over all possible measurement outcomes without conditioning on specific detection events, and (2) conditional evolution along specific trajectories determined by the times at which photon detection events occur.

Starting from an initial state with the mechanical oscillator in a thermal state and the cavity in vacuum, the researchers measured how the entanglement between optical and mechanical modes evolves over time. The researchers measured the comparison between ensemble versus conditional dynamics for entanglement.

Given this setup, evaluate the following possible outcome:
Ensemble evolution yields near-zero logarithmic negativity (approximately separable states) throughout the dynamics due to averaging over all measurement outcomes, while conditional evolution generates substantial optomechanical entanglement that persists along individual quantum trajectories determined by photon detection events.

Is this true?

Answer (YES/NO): NO